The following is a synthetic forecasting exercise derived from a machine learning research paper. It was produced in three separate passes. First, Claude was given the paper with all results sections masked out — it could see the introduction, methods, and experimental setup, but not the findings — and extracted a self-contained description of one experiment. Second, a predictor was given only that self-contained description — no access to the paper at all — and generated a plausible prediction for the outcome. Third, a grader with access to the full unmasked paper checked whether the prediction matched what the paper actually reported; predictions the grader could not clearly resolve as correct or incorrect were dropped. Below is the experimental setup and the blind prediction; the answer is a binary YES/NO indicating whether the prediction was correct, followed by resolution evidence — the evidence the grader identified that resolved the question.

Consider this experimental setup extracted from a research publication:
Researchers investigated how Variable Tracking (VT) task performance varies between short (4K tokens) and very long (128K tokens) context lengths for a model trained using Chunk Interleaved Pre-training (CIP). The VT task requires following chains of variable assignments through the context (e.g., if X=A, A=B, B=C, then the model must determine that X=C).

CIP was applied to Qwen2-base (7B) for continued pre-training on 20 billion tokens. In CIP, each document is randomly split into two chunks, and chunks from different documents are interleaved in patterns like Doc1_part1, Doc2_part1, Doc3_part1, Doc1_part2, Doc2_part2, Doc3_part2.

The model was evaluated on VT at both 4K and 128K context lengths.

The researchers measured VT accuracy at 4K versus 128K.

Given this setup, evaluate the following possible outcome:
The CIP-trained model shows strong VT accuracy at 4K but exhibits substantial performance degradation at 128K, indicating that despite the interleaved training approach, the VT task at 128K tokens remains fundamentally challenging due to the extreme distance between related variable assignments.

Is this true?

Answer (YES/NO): NO